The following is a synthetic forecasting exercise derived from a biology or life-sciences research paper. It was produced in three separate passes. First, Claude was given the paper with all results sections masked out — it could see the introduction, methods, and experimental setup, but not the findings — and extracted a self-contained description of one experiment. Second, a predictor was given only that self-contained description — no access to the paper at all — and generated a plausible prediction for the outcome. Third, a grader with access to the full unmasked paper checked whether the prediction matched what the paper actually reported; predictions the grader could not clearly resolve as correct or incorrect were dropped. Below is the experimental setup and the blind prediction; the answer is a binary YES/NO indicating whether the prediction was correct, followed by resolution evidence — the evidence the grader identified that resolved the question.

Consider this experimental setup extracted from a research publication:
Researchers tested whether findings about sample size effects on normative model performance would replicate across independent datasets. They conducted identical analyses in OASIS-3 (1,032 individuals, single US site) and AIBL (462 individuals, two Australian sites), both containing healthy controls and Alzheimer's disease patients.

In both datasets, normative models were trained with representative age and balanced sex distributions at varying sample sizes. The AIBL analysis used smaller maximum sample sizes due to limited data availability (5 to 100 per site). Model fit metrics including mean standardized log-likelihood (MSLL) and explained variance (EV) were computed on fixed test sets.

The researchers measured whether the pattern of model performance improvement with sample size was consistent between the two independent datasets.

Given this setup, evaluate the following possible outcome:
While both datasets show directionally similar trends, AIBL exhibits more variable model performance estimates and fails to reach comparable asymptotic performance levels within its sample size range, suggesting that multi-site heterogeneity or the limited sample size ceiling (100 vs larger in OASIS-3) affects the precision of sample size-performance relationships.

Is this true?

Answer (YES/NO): NO